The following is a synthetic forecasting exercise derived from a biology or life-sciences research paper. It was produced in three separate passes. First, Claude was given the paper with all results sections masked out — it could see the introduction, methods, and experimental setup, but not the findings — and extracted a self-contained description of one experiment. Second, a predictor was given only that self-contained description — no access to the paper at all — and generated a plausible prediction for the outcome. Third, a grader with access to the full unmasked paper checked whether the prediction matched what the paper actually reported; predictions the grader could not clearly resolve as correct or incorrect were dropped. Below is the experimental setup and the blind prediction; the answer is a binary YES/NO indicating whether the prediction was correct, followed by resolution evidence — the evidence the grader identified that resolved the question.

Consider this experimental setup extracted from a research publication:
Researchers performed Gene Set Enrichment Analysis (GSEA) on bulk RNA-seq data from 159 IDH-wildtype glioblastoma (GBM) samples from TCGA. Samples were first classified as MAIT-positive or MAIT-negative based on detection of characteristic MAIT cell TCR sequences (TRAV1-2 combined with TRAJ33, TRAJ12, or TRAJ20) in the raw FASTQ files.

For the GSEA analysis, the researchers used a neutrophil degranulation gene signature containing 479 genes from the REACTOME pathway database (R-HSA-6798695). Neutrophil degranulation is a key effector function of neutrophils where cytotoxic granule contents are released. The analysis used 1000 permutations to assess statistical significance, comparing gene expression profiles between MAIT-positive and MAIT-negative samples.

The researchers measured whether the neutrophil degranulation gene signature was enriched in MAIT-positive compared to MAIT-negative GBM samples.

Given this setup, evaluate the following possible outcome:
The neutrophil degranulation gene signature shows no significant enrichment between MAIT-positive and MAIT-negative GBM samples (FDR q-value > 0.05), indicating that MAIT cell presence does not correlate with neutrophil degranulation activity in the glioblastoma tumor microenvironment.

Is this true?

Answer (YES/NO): NO